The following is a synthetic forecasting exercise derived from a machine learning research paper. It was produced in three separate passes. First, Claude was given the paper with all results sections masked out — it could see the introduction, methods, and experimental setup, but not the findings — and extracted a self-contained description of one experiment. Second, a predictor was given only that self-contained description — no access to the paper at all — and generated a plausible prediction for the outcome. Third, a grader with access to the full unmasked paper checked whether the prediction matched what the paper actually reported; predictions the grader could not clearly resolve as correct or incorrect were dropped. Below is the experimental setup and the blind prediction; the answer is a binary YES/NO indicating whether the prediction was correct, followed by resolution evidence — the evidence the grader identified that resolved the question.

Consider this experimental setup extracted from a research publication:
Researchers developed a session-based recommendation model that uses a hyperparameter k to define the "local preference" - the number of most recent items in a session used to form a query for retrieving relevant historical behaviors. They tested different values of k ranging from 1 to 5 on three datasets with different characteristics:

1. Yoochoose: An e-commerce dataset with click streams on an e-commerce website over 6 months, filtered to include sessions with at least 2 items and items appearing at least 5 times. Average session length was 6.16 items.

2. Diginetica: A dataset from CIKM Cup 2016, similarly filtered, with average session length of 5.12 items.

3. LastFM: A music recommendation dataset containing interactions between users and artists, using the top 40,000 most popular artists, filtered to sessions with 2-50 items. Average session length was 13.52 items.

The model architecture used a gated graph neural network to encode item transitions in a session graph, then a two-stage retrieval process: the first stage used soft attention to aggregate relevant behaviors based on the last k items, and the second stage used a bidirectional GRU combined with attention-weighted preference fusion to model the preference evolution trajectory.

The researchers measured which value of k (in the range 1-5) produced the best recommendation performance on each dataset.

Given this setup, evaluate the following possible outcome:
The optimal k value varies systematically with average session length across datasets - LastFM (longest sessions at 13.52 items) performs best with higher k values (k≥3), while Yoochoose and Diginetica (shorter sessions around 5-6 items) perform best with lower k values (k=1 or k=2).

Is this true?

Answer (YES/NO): NO